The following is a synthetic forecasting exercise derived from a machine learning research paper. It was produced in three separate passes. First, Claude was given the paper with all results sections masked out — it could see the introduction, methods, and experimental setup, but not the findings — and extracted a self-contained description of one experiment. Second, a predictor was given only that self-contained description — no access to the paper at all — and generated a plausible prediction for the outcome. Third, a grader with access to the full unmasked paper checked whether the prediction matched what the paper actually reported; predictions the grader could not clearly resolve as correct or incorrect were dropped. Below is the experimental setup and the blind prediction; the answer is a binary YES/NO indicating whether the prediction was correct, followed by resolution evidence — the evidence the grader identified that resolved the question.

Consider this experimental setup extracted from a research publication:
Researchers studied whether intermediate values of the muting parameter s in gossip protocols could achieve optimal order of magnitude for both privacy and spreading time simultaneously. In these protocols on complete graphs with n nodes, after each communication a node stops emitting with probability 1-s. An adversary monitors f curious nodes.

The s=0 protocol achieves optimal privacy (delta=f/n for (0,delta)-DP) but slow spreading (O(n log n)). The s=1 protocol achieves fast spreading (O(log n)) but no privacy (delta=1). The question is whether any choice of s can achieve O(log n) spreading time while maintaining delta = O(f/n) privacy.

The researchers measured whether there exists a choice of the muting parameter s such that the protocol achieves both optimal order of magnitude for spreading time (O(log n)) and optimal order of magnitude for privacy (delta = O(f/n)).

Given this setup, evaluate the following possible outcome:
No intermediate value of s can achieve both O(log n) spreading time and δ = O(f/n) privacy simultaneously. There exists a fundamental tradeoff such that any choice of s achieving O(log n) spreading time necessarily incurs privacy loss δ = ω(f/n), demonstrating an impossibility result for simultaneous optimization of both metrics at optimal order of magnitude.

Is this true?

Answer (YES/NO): NO